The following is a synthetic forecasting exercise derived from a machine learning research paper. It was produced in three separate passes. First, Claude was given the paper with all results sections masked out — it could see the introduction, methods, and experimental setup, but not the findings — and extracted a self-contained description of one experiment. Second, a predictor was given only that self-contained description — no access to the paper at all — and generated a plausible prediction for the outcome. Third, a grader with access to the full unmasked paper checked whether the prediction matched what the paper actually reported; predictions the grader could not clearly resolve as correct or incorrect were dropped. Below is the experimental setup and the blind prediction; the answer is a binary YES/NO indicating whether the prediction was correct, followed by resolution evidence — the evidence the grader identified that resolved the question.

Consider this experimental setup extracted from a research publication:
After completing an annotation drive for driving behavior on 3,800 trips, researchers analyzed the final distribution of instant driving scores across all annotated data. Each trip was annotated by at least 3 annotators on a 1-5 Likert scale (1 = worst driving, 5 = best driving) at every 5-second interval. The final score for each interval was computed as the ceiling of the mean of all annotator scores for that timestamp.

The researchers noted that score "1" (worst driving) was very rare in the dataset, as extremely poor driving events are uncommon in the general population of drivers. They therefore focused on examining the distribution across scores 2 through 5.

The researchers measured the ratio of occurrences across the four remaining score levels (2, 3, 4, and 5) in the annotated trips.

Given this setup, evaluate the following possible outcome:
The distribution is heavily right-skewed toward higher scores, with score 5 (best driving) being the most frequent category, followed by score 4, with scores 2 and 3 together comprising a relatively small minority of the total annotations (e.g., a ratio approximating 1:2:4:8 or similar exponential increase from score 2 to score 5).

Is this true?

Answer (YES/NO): NO